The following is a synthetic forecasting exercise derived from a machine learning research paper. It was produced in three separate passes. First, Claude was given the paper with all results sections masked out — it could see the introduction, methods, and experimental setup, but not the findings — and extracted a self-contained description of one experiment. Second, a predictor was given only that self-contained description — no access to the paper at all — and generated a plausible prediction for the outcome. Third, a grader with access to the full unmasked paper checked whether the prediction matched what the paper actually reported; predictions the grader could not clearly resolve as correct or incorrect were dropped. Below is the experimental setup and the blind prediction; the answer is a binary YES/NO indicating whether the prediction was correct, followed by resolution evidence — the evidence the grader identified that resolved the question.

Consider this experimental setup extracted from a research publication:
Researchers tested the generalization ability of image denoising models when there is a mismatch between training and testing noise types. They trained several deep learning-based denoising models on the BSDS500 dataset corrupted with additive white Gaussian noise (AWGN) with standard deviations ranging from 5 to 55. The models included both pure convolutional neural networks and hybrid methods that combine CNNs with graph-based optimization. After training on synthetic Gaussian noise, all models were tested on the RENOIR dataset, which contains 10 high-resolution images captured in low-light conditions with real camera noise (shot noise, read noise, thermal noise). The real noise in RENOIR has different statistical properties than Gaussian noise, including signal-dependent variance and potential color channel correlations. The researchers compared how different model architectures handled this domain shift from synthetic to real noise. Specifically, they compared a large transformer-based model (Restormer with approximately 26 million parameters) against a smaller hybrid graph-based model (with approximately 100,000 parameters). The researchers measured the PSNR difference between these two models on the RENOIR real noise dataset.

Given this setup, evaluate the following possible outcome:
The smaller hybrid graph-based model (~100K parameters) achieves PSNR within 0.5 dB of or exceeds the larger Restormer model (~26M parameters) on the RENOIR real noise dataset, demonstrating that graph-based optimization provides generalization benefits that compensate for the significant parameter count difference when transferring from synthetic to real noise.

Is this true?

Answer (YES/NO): YES